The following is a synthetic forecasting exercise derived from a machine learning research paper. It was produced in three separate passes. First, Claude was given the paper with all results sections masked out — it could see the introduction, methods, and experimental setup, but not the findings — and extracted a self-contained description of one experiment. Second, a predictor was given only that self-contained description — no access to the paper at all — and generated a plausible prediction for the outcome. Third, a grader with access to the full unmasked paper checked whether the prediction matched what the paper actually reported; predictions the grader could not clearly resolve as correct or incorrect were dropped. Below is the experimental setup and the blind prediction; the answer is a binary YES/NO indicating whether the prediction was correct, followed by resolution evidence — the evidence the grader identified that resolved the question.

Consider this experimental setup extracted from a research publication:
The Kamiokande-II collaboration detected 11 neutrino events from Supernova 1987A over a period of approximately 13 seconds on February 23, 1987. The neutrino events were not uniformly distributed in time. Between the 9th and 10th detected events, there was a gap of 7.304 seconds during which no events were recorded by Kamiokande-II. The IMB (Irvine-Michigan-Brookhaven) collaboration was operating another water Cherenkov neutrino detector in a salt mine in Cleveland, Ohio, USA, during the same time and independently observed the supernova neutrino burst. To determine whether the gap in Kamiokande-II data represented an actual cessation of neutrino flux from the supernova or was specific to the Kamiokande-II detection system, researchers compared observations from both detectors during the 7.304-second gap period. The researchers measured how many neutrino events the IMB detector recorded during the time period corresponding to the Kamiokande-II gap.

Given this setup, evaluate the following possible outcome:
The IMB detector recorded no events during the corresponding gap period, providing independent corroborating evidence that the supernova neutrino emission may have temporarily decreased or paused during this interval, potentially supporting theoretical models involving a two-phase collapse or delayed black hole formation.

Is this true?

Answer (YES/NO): NO